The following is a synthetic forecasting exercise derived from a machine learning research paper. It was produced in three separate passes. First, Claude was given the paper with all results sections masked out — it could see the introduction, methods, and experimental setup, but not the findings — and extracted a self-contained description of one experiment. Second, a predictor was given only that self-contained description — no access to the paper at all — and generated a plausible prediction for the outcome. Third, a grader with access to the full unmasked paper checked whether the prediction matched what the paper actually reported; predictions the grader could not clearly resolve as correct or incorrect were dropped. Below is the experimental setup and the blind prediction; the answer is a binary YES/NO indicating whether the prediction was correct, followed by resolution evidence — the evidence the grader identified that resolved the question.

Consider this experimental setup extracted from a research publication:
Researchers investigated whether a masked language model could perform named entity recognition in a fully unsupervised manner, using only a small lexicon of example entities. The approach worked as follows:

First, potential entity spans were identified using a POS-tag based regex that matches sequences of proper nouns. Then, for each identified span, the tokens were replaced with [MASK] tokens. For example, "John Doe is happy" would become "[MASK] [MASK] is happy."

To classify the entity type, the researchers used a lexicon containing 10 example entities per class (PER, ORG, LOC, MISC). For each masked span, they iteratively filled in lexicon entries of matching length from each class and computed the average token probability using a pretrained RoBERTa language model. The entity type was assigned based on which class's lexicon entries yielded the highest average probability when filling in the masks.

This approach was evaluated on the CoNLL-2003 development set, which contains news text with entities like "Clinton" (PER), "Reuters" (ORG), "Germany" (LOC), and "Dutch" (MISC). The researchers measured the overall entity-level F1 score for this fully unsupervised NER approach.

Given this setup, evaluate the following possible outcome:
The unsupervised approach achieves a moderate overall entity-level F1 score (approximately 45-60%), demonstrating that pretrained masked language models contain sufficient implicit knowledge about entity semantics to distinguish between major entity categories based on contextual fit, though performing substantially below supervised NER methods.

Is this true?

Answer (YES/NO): YES